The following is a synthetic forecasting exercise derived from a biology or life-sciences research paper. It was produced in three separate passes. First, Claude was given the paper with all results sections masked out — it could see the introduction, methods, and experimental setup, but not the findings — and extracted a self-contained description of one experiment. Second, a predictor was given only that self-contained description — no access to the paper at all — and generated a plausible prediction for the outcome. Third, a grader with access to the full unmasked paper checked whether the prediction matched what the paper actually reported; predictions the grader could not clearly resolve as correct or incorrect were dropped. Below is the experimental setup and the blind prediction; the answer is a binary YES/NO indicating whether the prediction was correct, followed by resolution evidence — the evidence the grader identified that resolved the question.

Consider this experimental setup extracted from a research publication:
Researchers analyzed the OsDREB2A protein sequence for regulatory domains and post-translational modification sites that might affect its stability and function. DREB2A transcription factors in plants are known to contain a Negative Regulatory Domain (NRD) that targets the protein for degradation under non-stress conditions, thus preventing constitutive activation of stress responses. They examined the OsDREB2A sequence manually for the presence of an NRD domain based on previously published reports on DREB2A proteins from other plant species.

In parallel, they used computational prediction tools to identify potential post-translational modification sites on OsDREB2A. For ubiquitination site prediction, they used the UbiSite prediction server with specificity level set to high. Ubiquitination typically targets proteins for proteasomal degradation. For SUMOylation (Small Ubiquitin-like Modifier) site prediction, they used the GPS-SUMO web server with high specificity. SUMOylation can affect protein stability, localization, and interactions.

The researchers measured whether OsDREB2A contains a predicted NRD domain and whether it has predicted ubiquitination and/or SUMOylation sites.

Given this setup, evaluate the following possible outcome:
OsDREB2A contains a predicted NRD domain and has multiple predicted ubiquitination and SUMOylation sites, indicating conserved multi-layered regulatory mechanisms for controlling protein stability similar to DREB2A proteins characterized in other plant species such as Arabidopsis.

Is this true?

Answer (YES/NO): NO